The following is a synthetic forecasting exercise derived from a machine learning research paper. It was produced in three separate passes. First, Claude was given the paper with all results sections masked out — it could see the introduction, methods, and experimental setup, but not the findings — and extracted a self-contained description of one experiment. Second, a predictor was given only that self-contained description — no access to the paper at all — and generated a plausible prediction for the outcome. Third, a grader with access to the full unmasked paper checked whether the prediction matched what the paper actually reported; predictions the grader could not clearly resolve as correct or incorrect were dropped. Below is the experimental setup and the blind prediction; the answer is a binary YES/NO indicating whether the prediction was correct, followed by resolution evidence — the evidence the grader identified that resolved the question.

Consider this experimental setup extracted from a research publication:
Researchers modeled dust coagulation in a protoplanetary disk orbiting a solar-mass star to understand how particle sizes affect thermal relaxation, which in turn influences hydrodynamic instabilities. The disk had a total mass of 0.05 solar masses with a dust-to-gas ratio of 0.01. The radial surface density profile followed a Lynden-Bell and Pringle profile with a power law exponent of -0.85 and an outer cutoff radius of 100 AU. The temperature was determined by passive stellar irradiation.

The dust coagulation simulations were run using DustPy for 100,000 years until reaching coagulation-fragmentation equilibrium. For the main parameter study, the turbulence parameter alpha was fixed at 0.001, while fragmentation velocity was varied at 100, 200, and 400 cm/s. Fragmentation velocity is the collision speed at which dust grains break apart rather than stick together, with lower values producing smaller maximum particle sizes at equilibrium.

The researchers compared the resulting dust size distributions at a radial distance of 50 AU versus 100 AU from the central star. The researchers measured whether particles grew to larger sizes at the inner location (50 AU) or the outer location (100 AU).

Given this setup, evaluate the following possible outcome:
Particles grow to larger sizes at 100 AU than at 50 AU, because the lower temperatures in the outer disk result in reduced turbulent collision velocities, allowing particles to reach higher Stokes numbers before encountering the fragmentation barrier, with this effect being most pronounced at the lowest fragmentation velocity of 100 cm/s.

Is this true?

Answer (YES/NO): NO